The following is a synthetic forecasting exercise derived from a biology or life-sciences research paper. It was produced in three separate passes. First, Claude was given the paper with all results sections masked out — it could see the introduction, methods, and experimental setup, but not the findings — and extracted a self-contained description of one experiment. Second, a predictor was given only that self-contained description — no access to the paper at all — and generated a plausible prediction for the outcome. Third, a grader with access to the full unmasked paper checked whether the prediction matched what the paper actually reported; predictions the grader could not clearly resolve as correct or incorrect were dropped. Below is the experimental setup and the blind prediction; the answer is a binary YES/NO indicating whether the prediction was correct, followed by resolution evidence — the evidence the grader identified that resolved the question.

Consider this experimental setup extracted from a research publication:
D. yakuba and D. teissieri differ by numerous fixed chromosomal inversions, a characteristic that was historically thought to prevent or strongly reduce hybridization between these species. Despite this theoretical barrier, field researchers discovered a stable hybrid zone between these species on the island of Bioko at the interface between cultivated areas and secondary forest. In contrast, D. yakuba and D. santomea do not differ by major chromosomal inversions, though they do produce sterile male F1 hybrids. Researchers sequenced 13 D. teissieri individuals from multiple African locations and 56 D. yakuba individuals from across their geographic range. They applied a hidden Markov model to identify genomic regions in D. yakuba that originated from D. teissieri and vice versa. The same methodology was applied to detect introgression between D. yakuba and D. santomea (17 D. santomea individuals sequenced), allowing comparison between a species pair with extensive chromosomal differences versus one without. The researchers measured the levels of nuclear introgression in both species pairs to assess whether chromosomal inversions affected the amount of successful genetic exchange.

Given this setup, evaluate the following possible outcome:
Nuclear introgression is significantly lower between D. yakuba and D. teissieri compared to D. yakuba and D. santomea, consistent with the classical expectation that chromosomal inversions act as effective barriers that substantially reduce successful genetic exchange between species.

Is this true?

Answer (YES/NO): NO